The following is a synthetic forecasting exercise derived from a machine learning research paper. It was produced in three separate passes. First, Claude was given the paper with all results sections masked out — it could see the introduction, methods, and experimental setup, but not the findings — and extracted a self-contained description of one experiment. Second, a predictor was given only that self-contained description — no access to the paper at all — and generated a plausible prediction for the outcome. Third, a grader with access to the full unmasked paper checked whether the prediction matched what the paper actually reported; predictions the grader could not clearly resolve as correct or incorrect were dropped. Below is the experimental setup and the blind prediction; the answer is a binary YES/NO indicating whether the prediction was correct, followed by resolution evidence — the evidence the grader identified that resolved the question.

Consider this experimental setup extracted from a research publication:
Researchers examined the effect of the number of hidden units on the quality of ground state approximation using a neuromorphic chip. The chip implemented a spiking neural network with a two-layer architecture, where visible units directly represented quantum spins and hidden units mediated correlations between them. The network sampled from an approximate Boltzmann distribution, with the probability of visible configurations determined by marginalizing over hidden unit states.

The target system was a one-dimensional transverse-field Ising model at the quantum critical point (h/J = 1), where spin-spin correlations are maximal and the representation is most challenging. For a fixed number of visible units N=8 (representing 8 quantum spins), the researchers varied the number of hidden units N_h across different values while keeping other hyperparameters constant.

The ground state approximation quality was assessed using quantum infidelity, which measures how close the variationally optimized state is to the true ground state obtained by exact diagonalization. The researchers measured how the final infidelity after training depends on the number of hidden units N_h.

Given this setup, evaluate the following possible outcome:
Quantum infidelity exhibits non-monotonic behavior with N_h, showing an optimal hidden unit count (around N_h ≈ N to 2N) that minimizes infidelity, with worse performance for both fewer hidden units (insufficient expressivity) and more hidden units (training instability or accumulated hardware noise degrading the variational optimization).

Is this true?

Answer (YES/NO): NO